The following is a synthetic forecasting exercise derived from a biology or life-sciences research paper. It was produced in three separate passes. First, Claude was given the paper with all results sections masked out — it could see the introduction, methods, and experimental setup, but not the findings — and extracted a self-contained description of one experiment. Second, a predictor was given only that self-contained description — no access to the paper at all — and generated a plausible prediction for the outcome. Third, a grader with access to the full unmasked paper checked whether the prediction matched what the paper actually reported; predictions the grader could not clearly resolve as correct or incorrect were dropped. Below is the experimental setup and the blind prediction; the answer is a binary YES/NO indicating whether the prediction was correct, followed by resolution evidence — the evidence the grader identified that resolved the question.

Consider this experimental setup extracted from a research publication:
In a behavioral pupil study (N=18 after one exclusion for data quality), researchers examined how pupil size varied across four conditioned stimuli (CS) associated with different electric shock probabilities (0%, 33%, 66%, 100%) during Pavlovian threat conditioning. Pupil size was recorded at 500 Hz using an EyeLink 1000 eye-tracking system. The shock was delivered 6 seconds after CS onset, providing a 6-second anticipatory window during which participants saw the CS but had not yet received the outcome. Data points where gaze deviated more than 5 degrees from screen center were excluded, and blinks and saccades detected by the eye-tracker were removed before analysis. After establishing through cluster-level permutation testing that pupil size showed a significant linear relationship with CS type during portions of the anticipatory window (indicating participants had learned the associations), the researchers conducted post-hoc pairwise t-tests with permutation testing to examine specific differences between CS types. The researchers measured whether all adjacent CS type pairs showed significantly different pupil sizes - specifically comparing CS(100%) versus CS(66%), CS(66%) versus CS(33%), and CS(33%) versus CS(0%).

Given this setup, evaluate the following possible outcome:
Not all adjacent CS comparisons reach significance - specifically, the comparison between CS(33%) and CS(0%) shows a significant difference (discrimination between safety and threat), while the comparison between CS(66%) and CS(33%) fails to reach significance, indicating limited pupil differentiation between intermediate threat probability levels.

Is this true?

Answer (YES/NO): NO